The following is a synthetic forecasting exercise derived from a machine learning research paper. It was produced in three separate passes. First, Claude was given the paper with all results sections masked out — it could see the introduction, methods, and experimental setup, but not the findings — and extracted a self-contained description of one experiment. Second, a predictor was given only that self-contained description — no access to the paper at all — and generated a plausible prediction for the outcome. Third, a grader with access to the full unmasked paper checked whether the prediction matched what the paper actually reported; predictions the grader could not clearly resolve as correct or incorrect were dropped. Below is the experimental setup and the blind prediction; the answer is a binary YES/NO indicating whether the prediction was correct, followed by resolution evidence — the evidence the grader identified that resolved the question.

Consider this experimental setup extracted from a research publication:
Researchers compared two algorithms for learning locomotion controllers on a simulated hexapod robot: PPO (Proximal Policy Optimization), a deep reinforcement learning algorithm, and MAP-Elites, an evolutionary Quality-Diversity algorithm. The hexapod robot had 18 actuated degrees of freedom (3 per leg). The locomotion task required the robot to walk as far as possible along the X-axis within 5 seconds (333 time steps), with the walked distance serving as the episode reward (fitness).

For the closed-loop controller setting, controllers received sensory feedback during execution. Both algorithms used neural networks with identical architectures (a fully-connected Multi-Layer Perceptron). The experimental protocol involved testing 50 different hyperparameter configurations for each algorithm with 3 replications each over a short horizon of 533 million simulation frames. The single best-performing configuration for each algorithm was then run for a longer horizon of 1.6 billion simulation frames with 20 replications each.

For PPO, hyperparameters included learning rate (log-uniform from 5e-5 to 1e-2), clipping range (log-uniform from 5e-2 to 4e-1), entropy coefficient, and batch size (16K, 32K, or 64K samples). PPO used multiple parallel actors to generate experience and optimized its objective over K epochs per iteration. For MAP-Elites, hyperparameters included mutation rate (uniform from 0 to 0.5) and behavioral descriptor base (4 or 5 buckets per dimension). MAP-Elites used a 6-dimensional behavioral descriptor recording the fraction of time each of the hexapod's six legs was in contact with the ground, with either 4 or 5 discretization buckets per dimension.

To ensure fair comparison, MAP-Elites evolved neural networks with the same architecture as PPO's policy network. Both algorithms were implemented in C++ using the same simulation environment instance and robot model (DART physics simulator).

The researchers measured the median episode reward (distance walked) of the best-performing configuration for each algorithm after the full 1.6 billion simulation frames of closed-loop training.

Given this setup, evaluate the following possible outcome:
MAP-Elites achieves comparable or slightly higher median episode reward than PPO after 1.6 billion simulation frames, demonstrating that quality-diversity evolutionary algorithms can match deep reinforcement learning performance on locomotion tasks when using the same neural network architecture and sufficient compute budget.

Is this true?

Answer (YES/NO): YES